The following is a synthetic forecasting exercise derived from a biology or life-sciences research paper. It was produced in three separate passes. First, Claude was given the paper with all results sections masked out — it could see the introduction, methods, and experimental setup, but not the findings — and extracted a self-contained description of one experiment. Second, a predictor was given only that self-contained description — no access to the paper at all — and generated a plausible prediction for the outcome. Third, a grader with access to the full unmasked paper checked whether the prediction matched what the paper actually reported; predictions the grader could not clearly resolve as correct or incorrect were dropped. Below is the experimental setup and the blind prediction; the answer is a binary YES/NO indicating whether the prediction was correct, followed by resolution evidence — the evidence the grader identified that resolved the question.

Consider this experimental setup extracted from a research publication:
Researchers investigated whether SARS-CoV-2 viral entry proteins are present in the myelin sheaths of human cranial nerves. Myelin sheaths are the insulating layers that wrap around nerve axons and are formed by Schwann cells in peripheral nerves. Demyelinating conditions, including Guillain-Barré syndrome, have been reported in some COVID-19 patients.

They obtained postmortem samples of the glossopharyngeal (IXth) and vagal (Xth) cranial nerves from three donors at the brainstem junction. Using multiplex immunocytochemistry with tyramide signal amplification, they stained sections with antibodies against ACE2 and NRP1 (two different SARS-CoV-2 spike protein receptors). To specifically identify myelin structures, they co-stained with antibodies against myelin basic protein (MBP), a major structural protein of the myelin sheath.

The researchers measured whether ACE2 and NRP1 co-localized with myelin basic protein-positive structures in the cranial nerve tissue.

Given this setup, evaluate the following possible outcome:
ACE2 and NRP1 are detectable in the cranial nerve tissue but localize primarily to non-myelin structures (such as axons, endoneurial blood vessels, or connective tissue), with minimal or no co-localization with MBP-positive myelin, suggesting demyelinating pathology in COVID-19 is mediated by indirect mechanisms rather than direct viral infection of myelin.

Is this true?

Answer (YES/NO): NO